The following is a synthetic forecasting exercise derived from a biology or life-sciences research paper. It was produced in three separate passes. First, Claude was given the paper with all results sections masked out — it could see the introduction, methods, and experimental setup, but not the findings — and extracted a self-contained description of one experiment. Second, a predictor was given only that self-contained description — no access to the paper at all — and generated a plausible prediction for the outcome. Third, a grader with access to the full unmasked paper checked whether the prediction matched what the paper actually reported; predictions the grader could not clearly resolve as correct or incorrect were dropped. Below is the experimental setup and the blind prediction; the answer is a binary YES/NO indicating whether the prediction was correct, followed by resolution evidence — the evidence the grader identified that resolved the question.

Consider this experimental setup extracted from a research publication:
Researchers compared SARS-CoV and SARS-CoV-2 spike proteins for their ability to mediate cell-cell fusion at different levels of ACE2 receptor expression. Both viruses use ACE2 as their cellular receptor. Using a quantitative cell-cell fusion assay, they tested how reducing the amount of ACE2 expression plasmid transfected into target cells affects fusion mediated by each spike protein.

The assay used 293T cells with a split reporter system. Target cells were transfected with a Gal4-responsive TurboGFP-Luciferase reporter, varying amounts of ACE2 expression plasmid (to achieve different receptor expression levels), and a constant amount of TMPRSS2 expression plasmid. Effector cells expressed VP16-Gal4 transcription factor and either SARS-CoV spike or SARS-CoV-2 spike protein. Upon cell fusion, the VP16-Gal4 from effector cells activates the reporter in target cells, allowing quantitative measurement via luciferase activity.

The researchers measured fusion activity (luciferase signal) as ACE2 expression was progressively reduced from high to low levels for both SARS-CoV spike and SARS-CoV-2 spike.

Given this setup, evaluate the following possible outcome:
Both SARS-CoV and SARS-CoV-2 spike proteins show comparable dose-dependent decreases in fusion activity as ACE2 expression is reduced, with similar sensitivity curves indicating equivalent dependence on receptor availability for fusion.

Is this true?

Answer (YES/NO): NO